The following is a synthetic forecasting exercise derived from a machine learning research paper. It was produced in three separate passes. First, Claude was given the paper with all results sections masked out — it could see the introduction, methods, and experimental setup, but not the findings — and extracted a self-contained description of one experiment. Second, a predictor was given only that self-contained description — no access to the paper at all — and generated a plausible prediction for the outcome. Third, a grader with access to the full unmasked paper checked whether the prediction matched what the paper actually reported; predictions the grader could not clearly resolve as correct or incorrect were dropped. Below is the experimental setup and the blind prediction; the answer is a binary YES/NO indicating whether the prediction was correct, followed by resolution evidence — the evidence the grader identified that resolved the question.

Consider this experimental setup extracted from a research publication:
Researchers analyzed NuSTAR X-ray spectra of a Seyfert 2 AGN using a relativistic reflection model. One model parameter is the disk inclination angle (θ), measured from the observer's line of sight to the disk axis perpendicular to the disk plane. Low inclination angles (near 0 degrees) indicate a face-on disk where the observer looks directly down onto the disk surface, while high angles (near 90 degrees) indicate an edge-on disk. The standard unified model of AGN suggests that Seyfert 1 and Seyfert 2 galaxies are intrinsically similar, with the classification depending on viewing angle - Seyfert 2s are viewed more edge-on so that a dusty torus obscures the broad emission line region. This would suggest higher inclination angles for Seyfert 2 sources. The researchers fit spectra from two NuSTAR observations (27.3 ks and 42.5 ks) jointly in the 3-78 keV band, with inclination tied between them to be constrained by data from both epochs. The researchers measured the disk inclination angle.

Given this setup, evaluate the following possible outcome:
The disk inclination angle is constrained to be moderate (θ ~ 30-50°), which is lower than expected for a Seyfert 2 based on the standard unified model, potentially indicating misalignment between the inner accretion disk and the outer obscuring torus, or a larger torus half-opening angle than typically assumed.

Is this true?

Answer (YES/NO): NO